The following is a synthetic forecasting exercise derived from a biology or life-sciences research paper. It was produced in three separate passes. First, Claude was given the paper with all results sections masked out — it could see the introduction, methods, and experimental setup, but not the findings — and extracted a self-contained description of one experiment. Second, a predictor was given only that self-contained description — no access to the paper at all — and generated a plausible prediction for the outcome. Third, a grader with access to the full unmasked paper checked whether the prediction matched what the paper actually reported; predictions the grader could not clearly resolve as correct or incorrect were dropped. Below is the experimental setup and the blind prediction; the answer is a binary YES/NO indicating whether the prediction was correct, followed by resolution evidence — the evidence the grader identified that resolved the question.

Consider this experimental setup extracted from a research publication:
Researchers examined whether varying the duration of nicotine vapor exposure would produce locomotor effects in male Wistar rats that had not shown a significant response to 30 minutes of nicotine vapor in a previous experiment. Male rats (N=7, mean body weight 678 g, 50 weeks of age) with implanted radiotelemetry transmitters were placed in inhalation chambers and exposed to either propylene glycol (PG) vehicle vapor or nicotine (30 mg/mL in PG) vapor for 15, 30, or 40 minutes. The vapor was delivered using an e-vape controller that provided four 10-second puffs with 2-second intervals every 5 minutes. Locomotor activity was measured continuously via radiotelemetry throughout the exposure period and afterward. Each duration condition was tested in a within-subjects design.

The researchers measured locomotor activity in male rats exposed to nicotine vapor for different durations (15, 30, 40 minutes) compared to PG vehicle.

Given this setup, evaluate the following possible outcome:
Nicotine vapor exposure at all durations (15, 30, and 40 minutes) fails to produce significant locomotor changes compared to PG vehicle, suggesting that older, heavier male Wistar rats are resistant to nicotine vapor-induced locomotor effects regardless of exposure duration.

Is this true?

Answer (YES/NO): NO